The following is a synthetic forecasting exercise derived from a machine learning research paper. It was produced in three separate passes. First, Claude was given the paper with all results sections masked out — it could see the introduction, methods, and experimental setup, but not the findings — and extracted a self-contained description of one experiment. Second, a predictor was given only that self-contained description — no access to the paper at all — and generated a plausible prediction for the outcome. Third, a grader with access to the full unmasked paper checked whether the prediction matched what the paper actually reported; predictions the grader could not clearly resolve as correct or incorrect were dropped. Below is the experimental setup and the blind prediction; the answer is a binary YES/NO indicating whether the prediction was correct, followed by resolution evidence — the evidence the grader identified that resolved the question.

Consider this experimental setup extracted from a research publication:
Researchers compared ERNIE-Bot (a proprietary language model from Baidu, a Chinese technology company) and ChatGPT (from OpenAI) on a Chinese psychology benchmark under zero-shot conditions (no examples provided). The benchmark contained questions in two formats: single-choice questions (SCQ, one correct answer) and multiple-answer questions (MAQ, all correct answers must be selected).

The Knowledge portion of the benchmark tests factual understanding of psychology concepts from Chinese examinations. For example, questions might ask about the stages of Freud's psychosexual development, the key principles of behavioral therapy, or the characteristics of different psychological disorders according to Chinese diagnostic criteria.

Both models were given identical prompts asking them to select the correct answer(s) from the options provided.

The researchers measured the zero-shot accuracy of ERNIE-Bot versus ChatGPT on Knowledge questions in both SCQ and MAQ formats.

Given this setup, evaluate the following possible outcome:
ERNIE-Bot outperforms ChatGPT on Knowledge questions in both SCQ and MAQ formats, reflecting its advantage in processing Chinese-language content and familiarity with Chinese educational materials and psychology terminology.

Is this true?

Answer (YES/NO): NO